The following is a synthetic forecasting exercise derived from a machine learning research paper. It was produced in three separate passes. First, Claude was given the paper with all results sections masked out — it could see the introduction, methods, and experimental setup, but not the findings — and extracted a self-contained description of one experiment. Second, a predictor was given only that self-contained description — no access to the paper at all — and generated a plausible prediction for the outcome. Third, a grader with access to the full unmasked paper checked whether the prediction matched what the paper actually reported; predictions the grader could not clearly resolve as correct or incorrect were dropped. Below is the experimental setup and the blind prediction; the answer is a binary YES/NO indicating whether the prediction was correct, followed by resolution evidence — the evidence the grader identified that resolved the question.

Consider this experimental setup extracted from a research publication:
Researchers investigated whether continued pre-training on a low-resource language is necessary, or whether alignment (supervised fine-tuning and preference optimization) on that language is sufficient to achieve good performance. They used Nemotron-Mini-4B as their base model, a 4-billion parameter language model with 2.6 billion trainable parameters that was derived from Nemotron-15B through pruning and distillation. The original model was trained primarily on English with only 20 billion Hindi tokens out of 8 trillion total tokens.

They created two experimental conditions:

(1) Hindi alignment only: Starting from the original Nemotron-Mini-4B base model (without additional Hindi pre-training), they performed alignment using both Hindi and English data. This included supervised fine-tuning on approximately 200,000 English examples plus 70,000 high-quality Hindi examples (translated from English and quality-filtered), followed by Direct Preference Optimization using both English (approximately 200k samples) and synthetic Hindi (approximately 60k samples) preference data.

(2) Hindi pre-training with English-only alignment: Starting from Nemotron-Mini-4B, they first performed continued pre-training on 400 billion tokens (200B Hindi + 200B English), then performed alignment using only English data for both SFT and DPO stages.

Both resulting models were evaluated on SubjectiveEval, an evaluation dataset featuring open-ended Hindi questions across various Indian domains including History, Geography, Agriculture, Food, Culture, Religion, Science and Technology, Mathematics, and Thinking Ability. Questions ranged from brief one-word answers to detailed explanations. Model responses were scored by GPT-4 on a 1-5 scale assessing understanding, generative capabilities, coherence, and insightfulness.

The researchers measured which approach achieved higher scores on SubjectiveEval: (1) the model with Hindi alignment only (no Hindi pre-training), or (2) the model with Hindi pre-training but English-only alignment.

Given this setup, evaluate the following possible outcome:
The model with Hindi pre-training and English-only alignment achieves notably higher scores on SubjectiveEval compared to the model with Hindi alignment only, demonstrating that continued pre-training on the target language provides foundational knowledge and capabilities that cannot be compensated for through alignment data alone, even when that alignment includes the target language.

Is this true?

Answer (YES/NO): YES